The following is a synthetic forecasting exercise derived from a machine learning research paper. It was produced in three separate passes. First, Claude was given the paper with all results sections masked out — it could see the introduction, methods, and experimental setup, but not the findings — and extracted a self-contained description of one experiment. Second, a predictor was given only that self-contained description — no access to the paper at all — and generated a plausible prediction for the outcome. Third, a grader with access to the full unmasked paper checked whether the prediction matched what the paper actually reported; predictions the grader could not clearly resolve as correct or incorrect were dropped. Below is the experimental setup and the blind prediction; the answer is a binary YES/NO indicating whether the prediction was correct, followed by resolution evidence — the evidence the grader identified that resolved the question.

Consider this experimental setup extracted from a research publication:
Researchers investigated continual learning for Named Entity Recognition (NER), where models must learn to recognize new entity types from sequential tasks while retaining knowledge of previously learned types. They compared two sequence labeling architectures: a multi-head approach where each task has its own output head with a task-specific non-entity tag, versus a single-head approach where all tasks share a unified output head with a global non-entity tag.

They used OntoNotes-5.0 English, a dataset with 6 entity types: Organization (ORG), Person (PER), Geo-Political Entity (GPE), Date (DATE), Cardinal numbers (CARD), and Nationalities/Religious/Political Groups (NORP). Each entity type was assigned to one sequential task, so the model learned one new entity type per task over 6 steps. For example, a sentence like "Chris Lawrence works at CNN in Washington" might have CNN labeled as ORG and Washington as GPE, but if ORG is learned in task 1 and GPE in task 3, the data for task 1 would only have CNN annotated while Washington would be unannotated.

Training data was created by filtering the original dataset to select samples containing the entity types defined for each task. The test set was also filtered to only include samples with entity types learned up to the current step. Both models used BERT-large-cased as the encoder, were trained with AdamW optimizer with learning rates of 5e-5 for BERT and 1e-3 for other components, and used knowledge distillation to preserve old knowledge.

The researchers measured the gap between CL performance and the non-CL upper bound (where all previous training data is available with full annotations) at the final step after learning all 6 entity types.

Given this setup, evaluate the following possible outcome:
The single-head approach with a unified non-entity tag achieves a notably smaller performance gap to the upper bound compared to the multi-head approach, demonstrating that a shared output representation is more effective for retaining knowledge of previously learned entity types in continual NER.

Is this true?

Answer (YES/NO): NO